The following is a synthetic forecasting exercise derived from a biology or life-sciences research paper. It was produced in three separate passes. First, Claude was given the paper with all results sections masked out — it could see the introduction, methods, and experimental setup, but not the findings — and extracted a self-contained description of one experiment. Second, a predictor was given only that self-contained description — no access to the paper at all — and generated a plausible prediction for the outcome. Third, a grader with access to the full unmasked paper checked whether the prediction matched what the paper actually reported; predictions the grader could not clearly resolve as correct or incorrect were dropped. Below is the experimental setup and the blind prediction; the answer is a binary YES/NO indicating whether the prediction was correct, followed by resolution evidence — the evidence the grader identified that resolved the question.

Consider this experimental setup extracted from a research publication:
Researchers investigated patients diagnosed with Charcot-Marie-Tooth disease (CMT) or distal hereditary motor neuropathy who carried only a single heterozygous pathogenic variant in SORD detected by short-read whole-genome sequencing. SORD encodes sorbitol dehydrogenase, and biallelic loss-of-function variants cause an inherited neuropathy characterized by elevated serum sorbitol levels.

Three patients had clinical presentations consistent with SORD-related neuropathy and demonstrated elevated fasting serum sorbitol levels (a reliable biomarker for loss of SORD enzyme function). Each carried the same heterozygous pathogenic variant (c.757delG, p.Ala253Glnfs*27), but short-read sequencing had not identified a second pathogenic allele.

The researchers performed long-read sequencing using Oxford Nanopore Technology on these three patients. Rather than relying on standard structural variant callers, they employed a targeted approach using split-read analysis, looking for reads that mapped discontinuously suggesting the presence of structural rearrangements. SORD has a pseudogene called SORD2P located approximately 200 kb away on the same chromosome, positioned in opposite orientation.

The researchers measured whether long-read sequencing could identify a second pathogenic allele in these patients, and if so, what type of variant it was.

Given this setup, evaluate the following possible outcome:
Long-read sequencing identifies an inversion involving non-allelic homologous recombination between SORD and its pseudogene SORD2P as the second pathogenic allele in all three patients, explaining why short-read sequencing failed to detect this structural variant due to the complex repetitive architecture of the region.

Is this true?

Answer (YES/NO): YES